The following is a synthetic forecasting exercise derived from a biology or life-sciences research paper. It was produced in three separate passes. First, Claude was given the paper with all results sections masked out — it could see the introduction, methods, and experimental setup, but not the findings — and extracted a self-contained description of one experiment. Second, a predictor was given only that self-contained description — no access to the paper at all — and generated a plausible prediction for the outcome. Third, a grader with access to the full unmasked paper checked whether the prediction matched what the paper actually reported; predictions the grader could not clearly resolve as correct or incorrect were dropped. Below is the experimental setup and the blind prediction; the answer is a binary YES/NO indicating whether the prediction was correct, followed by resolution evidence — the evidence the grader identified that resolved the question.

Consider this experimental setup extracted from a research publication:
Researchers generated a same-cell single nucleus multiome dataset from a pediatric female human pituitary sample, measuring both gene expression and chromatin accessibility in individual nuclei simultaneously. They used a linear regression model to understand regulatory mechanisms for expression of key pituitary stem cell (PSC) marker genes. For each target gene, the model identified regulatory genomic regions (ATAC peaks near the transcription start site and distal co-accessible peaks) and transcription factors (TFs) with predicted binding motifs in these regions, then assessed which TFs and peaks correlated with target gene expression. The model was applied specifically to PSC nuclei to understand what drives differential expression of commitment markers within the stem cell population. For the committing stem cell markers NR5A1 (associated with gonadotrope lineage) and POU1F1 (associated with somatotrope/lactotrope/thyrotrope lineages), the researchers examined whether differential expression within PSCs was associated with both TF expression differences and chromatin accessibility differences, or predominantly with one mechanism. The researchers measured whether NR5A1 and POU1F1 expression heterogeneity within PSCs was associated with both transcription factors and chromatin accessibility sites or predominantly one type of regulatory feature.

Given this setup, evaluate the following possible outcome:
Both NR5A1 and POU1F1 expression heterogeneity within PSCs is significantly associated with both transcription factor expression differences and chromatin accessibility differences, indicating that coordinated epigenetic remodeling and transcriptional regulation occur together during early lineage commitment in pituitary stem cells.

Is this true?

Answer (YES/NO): YES